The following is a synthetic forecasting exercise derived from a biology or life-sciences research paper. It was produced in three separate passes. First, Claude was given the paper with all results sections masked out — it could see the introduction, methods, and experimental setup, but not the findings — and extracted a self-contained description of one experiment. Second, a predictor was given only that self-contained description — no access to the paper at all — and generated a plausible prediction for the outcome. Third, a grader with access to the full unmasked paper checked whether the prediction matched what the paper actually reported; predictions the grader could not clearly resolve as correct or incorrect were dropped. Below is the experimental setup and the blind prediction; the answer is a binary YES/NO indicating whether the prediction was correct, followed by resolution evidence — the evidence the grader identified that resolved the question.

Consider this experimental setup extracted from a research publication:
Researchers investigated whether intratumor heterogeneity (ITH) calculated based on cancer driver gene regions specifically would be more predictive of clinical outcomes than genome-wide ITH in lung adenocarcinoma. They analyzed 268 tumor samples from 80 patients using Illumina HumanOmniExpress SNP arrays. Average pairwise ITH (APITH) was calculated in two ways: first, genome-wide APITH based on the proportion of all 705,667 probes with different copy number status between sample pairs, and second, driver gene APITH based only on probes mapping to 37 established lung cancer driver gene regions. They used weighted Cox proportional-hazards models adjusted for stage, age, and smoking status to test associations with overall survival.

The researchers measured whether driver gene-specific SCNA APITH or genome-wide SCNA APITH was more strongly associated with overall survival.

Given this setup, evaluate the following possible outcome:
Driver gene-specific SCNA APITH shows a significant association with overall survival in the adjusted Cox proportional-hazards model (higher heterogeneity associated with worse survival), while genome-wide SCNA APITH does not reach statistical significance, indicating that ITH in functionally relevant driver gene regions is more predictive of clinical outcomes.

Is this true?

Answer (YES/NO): NO